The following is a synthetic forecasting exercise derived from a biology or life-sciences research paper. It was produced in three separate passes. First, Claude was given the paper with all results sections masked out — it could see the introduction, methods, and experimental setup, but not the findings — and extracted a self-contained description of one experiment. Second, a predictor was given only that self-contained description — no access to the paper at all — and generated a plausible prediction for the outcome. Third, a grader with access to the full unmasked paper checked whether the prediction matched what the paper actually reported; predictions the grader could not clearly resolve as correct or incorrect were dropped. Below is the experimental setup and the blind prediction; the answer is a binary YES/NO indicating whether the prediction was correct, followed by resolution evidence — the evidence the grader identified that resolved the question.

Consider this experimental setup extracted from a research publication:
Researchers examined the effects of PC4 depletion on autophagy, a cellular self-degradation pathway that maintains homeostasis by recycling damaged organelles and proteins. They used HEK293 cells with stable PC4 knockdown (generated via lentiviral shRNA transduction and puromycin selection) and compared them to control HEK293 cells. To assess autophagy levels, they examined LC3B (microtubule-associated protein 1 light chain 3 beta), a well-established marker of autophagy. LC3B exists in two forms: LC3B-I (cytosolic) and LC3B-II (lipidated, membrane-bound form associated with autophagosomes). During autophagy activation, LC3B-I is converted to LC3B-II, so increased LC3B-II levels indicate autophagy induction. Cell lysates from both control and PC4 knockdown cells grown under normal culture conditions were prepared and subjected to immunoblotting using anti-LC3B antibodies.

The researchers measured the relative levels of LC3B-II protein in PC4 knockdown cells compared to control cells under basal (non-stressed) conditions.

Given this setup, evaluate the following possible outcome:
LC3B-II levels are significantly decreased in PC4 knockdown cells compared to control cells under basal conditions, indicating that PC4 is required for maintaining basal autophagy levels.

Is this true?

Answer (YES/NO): NO